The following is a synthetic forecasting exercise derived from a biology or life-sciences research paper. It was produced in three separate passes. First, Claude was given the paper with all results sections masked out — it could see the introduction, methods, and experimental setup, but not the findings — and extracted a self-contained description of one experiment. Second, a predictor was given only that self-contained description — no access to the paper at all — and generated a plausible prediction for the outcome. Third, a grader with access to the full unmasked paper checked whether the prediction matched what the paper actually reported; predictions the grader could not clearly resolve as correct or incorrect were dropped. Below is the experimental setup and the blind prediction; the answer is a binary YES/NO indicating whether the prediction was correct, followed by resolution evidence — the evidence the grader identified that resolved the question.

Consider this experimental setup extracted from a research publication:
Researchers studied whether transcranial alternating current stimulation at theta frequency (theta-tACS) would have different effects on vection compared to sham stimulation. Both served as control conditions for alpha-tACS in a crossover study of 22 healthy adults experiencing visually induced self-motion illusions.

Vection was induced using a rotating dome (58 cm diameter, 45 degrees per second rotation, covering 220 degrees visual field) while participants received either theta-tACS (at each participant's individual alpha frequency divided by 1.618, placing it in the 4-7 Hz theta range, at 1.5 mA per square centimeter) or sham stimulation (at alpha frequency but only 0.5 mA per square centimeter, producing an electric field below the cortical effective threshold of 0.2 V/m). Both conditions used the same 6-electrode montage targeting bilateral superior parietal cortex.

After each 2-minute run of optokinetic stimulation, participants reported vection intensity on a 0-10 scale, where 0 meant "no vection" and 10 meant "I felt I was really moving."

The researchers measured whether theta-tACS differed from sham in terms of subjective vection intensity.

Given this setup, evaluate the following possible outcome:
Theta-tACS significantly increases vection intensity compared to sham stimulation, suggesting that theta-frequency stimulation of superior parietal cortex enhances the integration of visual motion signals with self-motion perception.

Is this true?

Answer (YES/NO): NO